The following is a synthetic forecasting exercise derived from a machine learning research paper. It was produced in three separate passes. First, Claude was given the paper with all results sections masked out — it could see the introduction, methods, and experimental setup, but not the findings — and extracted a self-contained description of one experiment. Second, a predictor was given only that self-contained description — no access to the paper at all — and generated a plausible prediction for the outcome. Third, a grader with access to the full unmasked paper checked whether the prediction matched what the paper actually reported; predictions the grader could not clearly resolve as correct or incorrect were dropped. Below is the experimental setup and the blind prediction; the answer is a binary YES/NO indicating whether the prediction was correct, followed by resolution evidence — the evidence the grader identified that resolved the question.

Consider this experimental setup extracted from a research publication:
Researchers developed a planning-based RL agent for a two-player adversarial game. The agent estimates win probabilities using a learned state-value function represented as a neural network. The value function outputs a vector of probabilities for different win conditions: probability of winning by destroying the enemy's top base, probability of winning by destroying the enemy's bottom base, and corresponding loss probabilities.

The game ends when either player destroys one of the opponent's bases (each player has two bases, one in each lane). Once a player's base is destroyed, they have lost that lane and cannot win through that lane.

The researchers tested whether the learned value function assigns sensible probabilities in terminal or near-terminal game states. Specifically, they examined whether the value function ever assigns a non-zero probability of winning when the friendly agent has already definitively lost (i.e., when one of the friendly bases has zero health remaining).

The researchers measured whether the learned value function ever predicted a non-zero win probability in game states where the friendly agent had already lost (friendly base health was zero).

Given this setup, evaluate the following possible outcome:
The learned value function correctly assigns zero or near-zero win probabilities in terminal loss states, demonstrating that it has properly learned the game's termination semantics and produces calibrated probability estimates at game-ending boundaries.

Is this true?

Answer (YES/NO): NO